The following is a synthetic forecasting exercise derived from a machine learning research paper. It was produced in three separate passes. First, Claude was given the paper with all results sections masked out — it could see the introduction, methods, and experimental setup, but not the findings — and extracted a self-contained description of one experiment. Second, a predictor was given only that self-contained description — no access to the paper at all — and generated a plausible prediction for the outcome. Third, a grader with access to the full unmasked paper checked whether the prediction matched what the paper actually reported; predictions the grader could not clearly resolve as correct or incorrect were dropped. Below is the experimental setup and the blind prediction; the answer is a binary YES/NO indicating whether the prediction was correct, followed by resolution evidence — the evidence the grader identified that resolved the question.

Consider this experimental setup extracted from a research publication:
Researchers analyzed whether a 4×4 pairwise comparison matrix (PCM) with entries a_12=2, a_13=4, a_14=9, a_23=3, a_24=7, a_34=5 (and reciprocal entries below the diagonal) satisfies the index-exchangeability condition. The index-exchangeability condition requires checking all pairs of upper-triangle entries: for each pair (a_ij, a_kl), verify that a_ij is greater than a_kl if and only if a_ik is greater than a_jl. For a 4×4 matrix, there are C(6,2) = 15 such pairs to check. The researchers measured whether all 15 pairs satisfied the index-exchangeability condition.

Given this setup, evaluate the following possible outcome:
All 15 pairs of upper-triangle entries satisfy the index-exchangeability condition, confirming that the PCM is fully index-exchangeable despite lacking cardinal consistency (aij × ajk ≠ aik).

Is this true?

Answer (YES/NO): YES